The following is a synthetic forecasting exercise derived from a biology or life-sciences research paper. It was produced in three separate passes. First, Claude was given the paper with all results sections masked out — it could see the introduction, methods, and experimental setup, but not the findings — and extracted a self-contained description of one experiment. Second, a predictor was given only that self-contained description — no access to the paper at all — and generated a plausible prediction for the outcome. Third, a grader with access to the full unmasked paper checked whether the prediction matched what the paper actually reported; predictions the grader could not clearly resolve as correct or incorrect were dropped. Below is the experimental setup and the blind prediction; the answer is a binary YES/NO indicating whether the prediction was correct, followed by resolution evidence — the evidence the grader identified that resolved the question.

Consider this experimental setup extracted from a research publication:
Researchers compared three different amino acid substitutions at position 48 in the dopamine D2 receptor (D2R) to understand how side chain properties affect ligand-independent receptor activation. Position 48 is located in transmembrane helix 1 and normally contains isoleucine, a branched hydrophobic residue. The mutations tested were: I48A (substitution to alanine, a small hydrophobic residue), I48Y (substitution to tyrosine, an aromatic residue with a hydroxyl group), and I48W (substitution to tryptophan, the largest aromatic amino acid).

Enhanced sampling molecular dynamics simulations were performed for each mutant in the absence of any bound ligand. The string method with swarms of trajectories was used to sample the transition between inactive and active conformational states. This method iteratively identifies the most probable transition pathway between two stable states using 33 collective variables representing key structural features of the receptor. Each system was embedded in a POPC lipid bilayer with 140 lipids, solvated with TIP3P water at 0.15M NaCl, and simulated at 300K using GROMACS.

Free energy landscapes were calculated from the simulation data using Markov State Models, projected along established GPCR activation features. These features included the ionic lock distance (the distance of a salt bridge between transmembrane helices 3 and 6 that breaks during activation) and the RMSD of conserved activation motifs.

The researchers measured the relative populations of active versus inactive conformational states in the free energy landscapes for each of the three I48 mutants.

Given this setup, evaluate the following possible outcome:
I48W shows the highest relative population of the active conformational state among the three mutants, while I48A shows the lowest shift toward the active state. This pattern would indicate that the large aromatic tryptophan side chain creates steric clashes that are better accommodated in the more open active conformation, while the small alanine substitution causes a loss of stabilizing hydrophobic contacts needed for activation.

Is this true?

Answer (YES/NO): YES